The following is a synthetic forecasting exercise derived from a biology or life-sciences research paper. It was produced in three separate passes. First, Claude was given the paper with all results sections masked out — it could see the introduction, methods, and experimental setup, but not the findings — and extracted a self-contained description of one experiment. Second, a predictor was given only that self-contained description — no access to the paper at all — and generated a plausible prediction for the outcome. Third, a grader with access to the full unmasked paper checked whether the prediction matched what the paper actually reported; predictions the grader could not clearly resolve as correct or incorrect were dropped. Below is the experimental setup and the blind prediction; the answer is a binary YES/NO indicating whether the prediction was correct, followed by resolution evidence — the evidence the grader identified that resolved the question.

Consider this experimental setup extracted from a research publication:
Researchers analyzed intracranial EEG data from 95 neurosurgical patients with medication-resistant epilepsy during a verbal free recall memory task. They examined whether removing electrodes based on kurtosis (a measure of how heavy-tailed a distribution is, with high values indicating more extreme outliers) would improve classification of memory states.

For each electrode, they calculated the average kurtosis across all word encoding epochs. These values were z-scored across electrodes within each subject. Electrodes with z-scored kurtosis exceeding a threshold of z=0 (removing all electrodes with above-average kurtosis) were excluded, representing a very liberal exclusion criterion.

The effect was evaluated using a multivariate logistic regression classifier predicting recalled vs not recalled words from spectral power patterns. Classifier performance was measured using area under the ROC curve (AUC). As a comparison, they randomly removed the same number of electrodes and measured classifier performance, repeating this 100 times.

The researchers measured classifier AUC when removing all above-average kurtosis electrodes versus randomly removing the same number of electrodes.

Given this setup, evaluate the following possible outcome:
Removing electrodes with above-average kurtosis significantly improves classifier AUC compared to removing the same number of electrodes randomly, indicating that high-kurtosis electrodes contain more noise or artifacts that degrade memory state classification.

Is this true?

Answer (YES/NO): NO